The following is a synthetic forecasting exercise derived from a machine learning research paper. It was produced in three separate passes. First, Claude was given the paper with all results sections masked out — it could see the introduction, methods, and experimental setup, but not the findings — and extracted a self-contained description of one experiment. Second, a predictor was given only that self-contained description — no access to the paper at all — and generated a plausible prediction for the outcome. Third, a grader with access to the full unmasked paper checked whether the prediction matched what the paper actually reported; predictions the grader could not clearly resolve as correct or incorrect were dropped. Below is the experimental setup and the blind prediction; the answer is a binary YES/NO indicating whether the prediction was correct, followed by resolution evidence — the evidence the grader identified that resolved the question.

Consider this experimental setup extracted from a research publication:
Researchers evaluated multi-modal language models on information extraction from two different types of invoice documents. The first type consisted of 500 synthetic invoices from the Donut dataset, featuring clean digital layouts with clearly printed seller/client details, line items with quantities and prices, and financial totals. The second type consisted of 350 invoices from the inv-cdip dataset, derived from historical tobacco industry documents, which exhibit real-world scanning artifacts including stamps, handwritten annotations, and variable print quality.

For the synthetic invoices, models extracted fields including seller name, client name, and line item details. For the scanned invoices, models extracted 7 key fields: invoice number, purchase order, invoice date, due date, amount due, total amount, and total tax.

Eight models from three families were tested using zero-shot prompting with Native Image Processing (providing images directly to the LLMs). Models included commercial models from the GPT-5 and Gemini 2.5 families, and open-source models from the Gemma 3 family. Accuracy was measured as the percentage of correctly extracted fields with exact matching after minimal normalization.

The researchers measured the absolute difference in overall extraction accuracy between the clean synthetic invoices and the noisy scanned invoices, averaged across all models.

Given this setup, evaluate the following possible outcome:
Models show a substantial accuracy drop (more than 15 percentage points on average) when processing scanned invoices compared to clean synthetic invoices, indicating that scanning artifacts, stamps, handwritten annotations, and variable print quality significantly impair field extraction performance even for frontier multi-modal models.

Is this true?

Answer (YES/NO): NO